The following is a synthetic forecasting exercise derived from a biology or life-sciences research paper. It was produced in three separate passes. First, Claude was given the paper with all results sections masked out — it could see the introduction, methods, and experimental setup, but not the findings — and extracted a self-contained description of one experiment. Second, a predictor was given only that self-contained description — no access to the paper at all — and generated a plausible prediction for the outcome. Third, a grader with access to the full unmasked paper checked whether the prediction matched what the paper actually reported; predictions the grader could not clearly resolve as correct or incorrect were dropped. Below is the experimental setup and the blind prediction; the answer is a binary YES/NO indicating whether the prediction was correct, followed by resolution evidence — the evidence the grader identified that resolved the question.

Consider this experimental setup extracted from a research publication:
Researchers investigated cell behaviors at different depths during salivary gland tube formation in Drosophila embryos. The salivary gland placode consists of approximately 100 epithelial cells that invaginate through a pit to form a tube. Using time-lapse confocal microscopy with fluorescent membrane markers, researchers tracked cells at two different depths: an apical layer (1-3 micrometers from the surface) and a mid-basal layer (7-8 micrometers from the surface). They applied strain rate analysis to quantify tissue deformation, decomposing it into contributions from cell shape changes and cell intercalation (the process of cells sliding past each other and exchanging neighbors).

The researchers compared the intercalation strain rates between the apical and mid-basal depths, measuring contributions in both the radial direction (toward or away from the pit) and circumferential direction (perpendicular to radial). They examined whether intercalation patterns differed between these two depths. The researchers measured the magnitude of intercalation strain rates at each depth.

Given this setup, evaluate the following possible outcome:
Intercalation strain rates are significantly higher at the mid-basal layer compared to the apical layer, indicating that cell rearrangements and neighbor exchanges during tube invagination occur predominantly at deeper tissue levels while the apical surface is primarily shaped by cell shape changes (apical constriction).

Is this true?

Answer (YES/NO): NO